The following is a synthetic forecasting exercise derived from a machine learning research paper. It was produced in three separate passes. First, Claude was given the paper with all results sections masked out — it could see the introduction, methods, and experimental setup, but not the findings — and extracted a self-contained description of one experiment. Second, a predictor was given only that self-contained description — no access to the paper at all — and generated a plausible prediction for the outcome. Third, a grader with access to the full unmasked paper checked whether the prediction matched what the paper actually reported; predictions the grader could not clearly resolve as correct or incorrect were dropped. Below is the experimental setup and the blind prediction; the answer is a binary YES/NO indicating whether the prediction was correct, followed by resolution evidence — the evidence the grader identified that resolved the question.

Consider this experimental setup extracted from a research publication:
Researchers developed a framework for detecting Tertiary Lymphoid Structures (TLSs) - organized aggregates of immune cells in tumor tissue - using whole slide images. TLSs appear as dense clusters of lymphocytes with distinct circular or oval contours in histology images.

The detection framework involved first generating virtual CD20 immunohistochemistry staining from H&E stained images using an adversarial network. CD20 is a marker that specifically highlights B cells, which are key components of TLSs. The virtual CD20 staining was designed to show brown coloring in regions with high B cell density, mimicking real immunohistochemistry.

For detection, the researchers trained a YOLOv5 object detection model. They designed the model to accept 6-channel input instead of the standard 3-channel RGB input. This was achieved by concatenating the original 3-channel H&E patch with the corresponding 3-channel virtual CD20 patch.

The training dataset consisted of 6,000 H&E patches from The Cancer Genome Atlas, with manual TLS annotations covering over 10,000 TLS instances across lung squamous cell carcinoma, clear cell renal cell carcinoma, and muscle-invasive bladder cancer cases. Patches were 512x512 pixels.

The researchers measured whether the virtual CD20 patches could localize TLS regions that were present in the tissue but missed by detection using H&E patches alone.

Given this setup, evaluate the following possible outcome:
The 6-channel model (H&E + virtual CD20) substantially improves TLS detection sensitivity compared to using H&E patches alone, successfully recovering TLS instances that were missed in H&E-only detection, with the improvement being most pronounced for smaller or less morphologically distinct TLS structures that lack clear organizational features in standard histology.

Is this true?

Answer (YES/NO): NO